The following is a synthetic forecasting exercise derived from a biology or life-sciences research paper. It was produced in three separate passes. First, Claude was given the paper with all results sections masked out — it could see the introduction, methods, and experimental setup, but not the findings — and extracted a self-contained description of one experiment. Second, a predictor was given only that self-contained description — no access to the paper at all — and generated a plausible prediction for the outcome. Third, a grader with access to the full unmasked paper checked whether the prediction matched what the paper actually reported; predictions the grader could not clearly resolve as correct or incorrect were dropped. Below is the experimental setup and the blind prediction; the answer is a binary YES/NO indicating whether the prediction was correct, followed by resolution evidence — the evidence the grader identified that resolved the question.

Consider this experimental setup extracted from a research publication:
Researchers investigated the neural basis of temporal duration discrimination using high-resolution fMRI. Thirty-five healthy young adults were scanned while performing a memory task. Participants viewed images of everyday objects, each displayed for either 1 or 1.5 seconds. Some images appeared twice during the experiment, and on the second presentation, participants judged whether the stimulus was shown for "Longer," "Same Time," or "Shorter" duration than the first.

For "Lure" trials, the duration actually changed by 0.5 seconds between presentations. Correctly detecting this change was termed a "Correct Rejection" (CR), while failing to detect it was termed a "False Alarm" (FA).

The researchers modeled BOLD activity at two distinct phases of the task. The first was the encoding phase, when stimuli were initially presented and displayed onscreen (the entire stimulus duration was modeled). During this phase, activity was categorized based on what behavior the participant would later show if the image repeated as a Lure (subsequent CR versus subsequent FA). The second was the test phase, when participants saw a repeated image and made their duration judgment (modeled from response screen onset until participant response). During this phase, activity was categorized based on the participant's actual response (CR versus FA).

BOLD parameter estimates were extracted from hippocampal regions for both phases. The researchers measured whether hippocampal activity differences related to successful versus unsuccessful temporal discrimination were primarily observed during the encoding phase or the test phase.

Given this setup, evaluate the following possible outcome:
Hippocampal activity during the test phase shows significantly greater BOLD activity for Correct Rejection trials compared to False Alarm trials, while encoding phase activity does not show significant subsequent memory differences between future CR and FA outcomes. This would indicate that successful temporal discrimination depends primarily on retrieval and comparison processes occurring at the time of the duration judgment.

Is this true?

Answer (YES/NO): NO